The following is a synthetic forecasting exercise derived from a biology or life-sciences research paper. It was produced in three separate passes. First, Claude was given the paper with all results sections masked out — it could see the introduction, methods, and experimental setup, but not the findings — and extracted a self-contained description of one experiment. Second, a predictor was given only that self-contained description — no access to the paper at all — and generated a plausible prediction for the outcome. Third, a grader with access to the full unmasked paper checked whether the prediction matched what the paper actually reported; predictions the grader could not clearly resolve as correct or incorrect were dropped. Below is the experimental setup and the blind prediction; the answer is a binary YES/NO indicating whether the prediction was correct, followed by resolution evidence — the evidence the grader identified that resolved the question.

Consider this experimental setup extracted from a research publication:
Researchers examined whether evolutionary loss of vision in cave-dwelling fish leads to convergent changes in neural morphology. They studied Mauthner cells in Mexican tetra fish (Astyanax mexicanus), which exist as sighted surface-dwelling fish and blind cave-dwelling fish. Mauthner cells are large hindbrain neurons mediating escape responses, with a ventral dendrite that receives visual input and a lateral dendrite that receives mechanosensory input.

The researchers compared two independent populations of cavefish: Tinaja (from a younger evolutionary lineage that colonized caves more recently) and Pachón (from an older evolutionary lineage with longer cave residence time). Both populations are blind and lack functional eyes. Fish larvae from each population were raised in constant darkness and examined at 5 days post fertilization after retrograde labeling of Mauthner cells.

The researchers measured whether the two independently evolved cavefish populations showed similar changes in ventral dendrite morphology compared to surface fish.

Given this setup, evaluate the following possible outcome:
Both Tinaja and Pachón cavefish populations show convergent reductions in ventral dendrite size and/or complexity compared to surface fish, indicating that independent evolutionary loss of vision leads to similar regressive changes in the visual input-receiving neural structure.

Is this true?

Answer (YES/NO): YES